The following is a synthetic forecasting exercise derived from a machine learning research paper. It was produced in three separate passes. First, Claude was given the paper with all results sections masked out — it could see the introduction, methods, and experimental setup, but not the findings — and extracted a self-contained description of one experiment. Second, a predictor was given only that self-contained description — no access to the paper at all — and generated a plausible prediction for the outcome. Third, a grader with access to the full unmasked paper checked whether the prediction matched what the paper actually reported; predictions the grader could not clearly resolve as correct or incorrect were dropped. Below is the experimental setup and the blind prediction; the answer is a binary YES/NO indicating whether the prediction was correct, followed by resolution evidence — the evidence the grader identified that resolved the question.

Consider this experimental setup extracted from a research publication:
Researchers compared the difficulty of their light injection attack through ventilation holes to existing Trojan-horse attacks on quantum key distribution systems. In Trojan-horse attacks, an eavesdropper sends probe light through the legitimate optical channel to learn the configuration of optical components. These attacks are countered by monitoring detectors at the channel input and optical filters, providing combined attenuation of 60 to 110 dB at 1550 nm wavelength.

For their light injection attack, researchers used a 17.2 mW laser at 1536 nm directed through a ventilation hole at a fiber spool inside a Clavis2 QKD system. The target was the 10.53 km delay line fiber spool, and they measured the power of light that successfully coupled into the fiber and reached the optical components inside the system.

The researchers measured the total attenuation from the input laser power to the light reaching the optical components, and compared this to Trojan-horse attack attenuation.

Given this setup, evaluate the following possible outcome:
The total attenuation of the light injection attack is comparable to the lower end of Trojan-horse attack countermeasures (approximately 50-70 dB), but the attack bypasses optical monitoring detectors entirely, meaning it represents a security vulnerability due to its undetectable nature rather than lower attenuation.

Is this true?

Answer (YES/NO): NO